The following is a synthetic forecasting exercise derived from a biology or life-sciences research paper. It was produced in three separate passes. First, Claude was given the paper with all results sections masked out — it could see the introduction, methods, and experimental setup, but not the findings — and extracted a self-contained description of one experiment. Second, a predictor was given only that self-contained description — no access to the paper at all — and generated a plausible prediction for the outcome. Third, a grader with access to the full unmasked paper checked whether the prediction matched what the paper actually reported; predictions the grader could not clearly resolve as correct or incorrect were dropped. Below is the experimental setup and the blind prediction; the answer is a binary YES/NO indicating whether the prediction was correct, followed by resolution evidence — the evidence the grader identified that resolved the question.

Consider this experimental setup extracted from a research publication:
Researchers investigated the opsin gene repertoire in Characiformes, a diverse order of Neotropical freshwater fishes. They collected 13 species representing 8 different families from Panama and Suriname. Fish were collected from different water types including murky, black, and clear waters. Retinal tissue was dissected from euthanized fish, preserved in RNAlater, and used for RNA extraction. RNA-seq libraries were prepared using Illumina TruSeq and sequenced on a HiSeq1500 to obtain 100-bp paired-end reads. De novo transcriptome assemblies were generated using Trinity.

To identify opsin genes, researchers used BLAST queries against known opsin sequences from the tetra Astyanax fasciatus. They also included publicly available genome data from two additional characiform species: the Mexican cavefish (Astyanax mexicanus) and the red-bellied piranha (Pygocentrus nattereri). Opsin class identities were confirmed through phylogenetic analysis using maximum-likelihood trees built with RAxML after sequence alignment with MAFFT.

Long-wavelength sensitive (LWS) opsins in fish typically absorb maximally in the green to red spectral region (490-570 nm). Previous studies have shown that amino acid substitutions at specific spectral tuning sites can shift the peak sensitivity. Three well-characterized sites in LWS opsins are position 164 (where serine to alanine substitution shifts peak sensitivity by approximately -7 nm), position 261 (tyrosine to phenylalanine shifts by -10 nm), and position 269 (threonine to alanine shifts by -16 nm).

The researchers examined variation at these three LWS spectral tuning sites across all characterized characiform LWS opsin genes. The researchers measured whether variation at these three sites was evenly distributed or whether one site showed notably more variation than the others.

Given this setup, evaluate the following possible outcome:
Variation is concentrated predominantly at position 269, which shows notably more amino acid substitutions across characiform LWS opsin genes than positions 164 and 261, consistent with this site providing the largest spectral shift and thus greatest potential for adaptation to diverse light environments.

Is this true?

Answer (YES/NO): NO